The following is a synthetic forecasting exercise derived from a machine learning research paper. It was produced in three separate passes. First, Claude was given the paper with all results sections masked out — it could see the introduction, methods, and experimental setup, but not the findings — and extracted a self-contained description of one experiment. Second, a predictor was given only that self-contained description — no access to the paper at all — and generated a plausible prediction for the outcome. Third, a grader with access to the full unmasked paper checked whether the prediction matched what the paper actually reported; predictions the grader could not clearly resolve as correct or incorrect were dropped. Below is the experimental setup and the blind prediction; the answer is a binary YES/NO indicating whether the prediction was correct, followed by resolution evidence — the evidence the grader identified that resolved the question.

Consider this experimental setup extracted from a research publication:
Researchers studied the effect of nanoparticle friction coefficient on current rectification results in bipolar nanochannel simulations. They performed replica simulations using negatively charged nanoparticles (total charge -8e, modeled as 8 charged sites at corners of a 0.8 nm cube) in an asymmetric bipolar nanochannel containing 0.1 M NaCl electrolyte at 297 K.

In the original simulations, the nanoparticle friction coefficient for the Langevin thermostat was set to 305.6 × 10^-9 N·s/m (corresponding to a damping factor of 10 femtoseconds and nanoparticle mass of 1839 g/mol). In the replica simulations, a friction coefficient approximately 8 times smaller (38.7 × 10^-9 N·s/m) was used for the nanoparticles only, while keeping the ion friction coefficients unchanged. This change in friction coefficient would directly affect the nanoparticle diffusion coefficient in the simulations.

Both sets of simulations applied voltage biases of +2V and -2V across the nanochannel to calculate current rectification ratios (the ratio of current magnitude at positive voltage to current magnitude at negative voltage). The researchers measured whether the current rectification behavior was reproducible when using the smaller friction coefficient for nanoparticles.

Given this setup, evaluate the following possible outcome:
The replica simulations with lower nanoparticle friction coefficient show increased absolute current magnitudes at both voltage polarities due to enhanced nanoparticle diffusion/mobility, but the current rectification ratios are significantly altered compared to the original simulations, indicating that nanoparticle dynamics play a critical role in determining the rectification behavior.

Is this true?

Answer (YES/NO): NO